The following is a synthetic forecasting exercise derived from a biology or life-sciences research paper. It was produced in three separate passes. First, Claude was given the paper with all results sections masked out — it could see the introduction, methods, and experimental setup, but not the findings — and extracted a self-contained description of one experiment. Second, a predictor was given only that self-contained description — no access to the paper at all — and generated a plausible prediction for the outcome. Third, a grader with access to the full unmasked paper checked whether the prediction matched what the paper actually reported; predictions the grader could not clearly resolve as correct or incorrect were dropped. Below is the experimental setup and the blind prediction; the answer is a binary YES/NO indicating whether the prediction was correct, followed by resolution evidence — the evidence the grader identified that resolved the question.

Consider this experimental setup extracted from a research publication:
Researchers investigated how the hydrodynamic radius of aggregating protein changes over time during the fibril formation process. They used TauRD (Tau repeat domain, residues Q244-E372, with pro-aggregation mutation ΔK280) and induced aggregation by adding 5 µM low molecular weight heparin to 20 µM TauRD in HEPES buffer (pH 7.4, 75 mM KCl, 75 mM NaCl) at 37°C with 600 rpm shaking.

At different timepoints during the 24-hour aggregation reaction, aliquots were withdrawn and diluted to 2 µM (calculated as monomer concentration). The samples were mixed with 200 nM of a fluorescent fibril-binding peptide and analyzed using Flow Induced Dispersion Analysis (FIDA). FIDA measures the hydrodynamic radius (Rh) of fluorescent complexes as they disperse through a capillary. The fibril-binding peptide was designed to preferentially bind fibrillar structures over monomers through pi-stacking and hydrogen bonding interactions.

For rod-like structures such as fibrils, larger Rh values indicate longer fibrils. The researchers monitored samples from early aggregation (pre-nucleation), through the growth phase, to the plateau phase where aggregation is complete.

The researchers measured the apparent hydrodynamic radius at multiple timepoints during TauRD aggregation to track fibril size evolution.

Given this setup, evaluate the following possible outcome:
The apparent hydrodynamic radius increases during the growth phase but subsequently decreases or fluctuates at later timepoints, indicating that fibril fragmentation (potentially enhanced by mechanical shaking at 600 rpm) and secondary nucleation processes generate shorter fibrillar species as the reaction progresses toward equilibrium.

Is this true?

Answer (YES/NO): NO